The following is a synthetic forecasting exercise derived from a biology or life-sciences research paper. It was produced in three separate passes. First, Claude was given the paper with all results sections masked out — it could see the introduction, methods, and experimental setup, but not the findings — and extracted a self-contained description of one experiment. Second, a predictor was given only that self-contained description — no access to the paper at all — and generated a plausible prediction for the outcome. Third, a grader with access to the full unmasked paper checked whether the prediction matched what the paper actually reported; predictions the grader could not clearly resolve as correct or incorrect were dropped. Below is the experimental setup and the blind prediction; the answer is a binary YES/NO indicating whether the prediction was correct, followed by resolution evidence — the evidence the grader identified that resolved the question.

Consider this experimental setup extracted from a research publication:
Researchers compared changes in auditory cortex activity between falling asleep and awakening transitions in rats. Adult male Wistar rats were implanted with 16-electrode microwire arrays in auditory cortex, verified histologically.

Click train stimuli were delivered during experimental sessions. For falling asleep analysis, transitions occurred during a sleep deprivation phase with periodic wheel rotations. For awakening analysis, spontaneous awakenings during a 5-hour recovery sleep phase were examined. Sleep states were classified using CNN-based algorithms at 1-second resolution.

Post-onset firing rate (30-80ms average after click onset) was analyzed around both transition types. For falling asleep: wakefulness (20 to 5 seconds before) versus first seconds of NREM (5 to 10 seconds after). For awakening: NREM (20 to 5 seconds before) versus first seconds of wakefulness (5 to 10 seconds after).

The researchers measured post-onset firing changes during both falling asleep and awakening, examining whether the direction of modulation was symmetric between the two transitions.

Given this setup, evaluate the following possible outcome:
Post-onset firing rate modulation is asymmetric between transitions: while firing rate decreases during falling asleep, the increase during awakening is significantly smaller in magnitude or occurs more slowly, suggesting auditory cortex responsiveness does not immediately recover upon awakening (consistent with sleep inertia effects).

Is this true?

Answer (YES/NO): NO